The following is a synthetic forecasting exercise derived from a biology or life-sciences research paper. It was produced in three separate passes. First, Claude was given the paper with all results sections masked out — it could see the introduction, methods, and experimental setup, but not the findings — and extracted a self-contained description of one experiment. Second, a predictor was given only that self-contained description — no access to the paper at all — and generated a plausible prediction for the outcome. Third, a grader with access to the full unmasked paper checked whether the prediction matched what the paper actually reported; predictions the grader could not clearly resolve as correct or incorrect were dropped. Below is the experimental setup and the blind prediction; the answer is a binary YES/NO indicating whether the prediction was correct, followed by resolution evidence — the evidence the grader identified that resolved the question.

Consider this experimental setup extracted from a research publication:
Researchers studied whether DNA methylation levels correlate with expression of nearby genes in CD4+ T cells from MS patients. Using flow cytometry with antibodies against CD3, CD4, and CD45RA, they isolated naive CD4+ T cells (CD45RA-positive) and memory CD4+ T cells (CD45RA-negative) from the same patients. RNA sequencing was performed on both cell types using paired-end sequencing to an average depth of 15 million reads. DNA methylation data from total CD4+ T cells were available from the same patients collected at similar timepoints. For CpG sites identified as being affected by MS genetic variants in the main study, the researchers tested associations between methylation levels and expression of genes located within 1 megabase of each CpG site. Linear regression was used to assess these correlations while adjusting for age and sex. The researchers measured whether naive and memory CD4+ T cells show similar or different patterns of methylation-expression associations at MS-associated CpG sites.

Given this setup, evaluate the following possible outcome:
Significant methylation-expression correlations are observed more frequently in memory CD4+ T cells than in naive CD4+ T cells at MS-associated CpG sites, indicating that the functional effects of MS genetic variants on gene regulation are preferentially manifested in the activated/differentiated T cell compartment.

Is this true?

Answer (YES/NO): NO